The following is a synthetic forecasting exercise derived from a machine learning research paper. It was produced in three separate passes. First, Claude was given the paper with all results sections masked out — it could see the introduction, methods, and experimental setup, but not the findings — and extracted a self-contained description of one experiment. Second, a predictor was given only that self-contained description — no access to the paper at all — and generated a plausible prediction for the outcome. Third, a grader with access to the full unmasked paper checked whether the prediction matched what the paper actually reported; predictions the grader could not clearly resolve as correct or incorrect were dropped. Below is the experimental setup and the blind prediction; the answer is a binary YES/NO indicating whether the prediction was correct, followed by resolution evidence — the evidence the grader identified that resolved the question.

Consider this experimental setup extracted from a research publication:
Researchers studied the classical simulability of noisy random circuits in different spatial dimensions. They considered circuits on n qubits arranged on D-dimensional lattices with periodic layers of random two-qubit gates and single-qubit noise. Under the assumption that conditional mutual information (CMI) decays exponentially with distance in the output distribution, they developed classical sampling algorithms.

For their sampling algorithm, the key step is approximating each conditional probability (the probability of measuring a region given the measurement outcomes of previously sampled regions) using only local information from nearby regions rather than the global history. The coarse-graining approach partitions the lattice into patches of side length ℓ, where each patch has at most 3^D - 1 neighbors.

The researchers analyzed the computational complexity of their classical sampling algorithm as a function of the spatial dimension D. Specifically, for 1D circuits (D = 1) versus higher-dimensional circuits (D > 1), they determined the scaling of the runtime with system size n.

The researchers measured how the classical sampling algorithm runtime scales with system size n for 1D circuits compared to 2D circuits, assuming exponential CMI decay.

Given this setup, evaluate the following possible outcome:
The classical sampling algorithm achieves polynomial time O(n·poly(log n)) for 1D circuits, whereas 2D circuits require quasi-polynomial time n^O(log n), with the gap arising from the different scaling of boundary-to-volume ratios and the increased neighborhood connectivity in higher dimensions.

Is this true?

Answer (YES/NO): YES